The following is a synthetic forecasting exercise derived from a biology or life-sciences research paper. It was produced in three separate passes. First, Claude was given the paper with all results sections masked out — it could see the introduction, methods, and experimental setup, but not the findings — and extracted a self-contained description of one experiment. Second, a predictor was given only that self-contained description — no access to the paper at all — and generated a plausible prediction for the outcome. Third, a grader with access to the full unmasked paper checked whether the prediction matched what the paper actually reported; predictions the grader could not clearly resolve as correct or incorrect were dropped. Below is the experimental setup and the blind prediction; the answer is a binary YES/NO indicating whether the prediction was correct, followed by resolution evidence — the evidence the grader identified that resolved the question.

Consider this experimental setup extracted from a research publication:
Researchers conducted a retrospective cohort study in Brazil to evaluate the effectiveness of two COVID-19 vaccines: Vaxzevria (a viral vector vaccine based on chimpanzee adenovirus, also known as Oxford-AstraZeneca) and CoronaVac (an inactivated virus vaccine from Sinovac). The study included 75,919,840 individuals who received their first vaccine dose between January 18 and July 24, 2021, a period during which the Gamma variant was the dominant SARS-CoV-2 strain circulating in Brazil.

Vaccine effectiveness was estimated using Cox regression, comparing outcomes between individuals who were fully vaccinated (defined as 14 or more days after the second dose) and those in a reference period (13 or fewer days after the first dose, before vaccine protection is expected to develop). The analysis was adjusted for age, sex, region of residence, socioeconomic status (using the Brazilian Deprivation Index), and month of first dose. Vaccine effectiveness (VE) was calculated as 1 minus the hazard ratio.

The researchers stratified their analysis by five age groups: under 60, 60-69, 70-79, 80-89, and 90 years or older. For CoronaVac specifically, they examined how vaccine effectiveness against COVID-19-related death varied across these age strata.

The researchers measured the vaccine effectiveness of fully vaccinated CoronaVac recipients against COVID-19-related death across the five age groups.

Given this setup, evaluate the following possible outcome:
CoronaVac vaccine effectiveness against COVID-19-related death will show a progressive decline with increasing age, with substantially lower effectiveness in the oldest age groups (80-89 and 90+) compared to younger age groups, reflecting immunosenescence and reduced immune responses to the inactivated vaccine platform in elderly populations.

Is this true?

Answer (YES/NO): YES